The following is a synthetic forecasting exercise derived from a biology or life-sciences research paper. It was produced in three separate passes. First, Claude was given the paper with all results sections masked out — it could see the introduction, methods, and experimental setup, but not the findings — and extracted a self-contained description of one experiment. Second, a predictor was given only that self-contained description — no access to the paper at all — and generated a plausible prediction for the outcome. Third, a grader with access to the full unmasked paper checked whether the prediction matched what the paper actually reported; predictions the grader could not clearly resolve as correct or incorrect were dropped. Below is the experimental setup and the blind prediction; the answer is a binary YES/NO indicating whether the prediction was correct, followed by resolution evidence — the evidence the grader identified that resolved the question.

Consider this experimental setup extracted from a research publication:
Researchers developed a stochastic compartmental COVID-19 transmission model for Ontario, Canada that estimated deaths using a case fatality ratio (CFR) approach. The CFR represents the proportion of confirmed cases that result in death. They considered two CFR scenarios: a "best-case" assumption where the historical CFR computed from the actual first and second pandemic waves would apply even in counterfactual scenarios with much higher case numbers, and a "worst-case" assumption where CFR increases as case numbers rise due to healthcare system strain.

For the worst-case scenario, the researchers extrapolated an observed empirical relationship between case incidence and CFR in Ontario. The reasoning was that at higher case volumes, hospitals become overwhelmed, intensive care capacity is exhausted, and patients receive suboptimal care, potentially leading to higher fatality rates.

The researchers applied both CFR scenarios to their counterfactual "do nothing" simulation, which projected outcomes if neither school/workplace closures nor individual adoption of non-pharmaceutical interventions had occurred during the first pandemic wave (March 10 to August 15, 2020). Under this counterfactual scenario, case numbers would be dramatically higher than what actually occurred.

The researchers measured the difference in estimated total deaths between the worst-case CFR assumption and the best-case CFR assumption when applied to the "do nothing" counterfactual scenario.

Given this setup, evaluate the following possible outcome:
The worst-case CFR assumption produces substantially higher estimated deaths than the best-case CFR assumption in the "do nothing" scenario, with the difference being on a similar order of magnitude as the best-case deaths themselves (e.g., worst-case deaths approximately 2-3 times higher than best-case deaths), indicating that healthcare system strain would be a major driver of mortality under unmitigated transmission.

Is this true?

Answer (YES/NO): NO